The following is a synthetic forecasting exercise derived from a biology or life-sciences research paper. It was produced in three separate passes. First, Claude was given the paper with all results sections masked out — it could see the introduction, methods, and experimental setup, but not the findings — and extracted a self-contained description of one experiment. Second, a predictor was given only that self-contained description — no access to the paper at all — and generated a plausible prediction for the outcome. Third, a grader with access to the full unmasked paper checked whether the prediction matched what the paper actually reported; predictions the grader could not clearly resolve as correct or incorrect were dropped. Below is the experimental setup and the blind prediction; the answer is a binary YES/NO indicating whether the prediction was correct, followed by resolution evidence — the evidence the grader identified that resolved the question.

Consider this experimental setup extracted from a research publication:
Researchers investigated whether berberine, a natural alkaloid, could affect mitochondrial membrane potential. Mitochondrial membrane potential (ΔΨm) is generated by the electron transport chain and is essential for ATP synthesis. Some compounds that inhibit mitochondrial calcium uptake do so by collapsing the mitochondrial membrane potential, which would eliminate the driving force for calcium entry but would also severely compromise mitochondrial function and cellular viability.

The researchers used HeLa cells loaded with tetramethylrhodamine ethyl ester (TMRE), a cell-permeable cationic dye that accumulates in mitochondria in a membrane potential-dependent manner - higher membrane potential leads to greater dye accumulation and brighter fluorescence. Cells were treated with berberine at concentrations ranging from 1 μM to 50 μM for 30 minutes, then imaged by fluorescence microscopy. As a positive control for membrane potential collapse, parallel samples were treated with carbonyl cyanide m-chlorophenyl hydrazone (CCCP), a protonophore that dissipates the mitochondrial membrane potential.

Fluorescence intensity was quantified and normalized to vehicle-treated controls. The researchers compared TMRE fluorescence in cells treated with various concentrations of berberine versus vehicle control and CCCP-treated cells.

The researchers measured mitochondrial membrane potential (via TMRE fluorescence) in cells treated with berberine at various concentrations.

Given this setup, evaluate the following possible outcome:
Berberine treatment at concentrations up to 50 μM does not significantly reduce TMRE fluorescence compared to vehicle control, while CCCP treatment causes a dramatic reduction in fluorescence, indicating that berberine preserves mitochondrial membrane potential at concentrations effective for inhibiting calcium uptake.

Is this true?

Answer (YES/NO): NO